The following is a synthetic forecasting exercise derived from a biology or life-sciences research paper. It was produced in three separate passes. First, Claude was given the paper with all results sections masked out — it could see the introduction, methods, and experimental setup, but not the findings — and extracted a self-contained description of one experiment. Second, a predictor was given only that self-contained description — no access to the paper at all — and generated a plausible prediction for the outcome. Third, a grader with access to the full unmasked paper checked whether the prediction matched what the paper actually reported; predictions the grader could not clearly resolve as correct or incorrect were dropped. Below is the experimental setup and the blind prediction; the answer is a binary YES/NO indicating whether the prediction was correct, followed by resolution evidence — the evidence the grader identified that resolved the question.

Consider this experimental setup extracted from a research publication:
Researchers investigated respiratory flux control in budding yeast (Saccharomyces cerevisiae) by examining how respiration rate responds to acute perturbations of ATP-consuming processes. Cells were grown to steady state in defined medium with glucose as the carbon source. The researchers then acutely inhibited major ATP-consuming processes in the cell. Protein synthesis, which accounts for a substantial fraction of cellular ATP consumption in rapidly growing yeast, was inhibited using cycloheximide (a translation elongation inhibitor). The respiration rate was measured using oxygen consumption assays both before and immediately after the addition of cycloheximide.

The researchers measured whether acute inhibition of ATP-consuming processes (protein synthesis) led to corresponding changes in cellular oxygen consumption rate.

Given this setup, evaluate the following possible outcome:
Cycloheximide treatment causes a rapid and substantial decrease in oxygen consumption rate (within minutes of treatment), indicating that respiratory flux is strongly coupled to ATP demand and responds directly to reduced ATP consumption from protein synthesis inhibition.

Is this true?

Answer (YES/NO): NO